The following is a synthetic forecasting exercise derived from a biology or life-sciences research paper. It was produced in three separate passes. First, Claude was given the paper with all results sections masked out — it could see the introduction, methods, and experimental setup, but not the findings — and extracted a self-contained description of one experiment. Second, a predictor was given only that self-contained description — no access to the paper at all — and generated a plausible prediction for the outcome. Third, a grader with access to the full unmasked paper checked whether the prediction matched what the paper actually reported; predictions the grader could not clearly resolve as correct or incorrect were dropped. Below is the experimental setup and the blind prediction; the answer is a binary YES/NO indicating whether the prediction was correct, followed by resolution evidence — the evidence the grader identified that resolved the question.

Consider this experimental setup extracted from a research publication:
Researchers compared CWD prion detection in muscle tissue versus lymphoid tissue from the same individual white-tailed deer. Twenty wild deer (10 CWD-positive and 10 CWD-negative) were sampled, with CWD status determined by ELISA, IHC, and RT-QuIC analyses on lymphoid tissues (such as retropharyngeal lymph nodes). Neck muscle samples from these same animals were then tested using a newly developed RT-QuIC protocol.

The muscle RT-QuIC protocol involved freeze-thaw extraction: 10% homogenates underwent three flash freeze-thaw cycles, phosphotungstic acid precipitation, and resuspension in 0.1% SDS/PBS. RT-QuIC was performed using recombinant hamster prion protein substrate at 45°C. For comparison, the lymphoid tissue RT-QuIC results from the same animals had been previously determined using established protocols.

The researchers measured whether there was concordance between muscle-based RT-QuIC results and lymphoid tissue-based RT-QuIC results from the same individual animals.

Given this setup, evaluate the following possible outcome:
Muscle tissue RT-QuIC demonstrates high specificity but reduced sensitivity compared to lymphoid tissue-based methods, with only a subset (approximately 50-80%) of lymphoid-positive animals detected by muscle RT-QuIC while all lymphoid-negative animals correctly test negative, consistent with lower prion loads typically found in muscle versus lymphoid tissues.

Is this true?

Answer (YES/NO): YES